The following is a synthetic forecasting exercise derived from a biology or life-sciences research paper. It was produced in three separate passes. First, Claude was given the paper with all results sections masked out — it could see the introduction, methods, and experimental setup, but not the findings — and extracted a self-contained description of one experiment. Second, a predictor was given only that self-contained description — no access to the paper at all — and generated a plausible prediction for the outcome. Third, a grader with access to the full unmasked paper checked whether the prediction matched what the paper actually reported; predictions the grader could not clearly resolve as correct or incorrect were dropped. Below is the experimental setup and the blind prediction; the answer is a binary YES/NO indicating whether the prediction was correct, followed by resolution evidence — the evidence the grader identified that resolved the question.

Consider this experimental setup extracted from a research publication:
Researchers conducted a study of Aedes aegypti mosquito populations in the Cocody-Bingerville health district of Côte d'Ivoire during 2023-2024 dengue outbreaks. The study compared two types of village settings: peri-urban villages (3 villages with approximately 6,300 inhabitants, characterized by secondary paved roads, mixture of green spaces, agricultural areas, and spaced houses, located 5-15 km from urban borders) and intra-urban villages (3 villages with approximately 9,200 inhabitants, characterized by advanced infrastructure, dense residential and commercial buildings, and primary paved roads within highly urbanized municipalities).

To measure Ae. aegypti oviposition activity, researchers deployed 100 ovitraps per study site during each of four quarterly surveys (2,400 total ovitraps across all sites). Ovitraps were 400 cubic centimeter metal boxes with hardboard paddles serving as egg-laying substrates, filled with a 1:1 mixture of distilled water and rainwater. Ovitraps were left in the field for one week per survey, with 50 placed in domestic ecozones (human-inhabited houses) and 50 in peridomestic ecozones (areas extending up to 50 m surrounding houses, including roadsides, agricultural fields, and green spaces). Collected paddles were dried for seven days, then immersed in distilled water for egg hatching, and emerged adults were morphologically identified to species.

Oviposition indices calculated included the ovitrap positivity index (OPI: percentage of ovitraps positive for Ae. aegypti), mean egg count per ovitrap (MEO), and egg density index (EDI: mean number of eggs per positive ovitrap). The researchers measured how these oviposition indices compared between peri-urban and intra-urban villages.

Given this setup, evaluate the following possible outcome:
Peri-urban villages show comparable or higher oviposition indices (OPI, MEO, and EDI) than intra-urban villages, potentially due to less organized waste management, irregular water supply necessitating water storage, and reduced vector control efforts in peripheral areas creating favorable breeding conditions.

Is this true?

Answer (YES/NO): NO